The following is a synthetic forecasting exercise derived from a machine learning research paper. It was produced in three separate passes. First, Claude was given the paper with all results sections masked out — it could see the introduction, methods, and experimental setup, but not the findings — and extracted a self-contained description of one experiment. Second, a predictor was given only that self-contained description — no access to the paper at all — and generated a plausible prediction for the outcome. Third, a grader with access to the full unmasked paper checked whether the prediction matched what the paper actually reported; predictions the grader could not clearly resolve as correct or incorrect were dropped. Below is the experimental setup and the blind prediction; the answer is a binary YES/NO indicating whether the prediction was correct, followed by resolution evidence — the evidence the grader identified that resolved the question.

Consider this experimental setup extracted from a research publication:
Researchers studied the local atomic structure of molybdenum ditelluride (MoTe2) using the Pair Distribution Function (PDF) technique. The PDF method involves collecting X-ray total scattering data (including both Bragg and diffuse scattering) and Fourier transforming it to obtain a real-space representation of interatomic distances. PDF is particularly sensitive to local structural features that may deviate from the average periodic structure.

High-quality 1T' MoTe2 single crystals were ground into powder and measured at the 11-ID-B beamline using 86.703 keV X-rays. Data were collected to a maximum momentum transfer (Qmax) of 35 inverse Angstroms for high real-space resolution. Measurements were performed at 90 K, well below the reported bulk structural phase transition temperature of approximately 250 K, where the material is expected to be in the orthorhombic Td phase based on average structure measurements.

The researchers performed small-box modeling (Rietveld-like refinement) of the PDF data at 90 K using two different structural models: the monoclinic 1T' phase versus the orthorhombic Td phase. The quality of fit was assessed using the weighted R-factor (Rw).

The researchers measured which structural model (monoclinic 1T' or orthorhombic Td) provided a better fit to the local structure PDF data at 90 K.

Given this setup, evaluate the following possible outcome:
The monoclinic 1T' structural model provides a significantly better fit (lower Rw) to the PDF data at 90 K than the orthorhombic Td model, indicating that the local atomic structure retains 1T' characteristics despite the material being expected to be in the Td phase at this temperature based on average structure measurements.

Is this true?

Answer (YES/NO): YES